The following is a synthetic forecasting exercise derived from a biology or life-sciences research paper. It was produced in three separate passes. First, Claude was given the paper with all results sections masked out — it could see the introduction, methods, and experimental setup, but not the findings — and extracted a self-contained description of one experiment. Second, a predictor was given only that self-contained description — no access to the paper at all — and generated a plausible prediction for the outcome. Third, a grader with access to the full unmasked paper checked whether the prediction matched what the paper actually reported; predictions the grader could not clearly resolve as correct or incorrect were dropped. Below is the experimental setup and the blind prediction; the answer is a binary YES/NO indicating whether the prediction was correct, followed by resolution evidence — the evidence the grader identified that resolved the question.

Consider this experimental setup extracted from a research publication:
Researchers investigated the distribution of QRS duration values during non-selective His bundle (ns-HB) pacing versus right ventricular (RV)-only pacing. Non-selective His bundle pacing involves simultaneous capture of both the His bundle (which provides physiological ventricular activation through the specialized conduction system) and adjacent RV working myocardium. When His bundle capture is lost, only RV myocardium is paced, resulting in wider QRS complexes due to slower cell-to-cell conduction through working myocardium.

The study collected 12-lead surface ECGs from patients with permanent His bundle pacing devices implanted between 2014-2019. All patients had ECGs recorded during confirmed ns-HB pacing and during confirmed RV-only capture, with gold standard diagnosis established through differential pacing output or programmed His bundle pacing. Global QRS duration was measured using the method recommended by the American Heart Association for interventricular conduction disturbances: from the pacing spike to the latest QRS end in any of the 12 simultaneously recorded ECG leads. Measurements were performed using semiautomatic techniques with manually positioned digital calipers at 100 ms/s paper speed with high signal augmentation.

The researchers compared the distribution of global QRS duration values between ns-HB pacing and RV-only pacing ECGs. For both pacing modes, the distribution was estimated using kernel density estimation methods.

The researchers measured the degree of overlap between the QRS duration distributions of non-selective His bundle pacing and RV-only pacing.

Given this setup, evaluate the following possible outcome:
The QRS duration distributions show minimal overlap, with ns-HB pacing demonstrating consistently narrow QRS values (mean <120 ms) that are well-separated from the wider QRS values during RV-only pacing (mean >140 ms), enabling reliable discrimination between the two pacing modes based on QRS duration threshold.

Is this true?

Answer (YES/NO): NO